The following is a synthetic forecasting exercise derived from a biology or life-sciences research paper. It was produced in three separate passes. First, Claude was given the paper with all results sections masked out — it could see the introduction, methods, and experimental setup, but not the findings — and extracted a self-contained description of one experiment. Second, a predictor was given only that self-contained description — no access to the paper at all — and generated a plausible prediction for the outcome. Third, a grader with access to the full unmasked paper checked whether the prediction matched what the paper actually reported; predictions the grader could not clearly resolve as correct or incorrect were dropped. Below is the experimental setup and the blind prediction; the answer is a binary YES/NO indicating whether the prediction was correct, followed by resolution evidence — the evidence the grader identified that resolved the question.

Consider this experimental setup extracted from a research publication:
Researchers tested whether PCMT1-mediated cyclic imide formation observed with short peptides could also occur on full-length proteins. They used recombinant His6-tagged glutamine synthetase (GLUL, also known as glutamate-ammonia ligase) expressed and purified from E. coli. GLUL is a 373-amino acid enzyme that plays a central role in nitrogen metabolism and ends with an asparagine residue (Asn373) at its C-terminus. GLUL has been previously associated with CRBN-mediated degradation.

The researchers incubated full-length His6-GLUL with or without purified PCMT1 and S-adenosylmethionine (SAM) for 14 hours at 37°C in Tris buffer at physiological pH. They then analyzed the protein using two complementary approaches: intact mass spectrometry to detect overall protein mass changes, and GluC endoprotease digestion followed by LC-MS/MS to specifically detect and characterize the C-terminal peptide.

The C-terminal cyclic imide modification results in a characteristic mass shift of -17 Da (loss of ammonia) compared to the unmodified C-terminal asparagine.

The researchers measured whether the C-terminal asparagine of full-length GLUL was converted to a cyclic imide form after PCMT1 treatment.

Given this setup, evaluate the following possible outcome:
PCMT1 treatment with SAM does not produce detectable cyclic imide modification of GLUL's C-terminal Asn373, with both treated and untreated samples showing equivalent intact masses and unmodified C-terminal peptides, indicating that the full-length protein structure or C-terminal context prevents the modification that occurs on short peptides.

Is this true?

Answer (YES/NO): NO